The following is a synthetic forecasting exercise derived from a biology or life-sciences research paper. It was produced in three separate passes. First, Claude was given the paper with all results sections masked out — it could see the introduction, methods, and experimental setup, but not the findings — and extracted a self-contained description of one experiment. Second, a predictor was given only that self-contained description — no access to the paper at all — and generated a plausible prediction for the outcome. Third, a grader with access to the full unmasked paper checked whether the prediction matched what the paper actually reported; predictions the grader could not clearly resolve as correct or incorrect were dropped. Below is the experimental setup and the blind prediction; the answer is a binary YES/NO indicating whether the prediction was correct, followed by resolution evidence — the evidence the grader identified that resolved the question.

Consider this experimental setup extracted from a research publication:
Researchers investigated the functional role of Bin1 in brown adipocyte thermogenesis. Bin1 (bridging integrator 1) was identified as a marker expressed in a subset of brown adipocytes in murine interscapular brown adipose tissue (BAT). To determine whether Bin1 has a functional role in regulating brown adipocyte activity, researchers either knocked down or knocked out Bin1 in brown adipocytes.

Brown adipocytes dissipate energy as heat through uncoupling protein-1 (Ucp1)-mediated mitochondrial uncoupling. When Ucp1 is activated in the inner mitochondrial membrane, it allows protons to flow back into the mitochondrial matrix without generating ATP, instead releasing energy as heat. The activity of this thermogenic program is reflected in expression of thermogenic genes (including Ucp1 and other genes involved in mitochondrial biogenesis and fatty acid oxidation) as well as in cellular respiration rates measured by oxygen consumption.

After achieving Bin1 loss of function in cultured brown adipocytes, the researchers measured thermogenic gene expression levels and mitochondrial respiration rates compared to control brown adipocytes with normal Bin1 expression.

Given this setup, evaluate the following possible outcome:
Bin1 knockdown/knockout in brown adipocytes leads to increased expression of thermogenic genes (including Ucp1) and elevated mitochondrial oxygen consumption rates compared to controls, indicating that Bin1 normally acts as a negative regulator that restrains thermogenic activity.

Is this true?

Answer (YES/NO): YES